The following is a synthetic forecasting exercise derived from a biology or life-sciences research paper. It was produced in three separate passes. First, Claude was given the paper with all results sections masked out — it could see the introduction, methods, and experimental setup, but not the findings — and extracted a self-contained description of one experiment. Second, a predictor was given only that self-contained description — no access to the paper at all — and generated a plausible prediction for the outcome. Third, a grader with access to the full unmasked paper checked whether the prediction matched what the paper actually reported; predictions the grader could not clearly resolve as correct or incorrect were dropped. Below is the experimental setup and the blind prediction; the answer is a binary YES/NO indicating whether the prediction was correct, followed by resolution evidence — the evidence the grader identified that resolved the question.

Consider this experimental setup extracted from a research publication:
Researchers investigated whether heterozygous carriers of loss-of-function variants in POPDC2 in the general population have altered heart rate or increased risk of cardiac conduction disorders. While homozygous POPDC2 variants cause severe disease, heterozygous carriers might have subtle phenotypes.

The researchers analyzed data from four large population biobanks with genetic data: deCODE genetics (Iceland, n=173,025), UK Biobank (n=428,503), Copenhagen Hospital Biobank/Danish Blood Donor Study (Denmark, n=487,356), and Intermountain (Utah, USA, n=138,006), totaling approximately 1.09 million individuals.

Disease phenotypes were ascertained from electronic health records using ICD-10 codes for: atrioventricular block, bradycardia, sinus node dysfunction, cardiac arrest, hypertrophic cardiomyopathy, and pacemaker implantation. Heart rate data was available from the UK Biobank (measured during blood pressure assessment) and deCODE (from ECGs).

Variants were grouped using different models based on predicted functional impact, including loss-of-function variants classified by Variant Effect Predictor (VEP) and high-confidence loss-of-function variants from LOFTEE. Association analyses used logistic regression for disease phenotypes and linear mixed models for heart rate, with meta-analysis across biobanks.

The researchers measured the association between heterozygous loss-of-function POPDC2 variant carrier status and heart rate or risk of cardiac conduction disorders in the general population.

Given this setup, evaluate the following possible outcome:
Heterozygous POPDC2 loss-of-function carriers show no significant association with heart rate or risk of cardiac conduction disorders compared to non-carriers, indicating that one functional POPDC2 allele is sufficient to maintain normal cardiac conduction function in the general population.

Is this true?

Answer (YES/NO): NO